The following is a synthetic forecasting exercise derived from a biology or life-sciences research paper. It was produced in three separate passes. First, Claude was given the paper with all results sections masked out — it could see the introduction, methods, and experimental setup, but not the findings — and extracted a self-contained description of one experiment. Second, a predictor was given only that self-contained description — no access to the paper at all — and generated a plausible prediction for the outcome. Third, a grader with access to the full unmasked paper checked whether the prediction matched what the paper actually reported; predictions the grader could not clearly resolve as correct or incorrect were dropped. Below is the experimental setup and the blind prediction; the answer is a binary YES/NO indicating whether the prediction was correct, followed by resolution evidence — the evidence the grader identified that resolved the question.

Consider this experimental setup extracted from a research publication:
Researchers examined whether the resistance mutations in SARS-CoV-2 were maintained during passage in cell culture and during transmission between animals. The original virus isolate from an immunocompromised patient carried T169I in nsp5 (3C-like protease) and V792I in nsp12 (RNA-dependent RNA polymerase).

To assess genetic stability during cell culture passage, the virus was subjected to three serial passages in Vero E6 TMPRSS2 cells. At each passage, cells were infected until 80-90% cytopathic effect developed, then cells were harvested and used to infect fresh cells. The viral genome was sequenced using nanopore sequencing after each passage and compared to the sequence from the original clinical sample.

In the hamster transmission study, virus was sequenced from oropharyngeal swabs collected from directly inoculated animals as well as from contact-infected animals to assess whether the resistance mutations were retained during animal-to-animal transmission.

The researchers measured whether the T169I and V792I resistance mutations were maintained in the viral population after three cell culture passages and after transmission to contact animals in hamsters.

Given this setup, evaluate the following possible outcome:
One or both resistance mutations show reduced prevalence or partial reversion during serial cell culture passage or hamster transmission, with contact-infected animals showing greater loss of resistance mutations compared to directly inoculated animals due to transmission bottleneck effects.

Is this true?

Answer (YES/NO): NO